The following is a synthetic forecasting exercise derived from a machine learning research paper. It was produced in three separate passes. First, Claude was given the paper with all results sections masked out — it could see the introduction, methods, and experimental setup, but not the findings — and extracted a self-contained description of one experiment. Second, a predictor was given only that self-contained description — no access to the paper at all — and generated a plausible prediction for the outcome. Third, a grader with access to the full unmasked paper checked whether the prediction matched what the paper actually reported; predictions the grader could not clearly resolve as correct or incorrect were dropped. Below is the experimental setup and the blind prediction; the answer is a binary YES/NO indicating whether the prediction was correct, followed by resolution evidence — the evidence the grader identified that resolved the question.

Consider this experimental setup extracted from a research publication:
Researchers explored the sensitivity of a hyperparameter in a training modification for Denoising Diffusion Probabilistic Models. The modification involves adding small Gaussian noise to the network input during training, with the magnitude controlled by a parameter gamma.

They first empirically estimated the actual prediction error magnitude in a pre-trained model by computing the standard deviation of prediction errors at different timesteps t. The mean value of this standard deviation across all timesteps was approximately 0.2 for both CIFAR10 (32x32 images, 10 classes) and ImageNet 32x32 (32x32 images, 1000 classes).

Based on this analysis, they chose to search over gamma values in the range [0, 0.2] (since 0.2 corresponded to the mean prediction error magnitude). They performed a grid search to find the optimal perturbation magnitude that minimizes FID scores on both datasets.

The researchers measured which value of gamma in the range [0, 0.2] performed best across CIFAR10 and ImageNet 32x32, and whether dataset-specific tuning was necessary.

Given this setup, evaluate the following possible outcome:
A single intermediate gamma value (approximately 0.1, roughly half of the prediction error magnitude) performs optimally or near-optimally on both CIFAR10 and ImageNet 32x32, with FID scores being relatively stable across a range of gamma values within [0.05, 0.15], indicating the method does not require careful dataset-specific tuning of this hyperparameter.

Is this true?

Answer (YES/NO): YES